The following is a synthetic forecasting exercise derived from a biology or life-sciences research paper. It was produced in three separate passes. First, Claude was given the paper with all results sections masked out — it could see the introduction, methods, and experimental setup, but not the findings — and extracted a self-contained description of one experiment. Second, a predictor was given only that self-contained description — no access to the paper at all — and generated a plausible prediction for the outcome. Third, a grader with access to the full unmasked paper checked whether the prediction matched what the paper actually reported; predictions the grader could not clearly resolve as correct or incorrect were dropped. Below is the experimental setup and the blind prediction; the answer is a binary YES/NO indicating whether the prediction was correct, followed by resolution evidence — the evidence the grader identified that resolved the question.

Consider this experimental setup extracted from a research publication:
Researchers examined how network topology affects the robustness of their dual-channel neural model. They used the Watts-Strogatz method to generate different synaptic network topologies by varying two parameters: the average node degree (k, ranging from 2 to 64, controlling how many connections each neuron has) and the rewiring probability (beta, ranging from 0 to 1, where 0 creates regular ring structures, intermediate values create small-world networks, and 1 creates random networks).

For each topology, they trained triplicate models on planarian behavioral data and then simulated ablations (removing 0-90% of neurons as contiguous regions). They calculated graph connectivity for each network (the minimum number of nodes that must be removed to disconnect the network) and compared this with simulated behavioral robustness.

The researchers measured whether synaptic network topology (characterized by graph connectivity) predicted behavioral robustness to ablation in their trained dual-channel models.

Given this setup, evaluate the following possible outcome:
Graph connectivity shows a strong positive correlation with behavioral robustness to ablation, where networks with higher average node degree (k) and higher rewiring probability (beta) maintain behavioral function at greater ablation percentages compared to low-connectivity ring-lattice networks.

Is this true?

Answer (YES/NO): YES